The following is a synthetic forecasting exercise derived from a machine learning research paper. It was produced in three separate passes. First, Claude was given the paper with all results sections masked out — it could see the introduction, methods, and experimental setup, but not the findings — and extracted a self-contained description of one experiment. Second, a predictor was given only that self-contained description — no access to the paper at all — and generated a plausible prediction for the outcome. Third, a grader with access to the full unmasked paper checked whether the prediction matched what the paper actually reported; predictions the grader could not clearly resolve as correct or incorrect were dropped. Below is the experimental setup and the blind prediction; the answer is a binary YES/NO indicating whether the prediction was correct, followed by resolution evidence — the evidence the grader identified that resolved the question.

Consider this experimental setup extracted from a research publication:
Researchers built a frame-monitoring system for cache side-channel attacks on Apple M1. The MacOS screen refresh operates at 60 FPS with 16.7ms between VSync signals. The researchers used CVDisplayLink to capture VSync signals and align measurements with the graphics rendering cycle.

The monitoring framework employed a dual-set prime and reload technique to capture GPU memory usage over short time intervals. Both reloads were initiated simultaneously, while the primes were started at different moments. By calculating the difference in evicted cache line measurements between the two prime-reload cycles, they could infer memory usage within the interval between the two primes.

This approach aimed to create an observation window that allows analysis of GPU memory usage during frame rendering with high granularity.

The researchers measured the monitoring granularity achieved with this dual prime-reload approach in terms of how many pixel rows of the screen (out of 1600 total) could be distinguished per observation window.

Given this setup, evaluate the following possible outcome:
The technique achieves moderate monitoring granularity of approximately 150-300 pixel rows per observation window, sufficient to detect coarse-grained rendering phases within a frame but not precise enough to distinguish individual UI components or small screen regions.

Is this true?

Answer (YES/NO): NO